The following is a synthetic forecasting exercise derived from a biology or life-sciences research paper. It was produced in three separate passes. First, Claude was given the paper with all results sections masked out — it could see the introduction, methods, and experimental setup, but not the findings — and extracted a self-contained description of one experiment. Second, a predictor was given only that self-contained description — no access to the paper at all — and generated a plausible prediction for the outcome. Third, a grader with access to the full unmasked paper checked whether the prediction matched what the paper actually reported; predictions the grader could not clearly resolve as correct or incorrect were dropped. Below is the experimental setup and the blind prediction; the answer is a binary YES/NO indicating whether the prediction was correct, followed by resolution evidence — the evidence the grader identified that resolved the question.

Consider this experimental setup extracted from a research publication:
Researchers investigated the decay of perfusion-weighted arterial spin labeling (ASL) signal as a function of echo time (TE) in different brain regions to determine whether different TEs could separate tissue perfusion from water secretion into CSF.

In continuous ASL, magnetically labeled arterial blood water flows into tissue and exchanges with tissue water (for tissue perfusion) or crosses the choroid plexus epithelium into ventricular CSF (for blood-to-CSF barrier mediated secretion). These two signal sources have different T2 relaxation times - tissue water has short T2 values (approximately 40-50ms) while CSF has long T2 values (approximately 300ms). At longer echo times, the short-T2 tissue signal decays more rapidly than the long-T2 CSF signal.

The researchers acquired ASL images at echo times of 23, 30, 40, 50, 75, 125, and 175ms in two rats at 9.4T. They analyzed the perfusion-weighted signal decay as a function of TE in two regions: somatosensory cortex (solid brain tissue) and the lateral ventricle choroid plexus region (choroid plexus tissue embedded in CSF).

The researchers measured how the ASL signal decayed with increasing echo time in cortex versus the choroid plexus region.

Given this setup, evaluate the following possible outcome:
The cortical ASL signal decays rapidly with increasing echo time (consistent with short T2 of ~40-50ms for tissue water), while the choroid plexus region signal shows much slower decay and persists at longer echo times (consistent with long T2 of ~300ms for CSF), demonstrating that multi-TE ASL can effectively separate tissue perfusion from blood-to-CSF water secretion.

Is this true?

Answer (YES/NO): YES